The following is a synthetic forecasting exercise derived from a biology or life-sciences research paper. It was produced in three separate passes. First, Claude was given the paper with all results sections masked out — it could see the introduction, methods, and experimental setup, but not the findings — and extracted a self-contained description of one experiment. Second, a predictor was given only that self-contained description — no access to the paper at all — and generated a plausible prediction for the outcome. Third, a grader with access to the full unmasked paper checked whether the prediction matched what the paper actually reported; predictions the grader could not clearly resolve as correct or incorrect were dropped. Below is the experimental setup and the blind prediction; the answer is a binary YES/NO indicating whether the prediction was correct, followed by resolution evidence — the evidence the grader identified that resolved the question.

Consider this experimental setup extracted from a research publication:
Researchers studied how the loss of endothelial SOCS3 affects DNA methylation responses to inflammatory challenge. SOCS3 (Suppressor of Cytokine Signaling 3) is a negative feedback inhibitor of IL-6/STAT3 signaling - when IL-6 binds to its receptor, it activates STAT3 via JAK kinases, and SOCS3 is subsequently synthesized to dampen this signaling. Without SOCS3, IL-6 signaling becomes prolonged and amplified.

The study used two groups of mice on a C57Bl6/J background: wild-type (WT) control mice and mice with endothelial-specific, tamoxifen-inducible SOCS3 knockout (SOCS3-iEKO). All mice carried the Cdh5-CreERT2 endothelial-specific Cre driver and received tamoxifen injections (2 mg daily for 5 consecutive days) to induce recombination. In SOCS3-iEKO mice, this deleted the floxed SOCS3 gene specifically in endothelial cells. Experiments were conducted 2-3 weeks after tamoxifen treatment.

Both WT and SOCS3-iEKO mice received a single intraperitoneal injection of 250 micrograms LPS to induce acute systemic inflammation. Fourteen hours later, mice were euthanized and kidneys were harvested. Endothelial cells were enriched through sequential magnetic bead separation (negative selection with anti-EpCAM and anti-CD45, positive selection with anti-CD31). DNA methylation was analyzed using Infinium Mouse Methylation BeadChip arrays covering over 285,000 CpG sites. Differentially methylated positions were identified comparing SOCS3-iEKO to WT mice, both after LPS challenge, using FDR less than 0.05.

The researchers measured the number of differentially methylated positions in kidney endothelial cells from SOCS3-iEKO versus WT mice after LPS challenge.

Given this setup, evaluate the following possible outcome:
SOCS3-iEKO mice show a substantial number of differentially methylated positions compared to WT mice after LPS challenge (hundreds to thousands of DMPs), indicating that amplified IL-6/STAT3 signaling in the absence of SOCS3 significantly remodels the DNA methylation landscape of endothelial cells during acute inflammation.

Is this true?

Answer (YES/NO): YES